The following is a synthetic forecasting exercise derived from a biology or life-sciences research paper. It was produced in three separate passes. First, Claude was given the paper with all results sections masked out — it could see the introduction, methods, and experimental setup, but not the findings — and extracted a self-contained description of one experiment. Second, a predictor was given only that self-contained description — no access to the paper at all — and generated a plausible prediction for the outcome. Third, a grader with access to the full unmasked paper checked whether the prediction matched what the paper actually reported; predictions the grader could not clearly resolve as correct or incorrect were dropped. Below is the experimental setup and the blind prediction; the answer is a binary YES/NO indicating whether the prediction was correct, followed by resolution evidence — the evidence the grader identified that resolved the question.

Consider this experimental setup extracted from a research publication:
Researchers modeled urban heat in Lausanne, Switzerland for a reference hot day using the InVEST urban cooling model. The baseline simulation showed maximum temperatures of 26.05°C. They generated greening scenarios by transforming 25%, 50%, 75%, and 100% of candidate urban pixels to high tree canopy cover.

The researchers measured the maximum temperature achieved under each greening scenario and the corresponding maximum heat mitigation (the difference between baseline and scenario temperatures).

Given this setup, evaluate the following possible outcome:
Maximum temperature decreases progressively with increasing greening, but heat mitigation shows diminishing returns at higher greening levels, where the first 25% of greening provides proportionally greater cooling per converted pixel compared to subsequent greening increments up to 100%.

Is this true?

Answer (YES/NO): NO